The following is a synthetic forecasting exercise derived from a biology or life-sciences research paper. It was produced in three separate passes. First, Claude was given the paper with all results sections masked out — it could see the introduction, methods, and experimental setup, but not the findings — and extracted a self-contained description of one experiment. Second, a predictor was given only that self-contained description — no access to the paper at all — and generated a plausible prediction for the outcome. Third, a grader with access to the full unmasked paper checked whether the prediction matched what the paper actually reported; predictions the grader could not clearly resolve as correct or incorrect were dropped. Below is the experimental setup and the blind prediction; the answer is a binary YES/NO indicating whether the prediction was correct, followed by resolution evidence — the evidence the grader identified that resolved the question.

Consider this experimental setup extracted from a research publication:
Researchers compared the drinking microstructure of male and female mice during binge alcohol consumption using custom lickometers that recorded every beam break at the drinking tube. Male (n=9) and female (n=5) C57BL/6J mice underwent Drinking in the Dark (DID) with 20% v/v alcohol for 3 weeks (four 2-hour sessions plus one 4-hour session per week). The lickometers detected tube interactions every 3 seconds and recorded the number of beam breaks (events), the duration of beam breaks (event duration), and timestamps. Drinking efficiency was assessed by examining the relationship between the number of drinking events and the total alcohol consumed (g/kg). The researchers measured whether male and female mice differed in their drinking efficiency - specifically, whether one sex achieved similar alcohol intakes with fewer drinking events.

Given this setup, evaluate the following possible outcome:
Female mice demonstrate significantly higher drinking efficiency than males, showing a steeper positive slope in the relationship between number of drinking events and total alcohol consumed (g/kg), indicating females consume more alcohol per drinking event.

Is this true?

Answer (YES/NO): NO